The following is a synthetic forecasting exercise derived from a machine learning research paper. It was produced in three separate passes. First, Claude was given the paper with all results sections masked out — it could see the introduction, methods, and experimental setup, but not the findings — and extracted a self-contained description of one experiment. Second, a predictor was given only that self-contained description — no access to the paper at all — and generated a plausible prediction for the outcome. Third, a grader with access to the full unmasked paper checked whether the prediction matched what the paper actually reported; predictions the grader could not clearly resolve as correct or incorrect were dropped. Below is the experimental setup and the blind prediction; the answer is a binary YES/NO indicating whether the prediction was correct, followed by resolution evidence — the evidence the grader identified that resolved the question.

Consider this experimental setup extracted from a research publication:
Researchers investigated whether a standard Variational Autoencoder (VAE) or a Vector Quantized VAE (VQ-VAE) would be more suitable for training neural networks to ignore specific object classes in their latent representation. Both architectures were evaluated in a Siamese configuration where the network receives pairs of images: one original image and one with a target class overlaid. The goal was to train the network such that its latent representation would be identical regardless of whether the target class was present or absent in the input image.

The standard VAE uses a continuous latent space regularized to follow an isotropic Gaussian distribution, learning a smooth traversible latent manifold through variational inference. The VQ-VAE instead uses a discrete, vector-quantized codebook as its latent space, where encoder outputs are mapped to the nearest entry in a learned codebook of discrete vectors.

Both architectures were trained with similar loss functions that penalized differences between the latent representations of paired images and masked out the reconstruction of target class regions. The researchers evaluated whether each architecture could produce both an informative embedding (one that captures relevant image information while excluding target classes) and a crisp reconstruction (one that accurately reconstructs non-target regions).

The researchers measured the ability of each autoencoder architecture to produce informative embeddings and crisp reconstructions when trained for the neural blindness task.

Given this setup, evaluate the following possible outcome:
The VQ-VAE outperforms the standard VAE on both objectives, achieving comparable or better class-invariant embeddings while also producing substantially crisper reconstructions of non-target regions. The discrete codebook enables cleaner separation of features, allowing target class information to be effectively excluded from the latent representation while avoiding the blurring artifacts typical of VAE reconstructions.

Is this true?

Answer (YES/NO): YES